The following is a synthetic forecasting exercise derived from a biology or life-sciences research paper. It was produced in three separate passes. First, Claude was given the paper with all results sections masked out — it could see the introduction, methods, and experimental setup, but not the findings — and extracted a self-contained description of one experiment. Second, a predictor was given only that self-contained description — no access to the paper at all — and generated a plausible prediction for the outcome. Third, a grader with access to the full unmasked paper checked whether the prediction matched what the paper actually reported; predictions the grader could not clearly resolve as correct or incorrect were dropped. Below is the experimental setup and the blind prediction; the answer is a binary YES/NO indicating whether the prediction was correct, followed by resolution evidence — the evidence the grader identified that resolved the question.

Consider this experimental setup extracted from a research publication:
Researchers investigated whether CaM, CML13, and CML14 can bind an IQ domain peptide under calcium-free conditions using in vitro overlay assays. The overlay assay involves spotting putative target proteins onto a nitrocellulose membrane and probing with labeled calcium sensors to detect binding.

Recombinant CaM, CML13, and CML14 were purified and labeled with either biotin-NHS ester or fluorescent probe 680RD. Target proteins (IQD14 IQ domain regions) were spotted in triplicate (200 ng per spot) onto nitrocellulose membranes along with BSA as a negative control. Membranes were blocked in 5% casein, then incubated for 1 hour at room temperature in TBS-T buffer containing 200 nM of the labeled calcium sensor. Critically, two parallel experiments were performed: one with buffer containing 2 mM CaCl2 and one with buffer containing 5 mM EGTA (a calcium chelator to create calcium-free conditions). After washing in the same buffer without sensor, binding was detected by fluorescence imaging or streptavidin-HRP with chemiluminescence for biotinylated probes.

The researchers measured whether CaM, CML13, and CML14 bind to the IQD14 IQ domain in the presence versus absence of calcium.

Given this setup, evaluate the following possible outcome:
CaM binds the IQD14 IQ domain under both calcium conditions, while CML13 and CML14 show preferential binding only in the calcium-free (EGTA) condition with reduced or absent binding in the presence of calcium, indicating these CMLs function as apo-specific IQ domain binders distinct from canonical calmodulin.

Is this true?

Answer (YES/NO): NO